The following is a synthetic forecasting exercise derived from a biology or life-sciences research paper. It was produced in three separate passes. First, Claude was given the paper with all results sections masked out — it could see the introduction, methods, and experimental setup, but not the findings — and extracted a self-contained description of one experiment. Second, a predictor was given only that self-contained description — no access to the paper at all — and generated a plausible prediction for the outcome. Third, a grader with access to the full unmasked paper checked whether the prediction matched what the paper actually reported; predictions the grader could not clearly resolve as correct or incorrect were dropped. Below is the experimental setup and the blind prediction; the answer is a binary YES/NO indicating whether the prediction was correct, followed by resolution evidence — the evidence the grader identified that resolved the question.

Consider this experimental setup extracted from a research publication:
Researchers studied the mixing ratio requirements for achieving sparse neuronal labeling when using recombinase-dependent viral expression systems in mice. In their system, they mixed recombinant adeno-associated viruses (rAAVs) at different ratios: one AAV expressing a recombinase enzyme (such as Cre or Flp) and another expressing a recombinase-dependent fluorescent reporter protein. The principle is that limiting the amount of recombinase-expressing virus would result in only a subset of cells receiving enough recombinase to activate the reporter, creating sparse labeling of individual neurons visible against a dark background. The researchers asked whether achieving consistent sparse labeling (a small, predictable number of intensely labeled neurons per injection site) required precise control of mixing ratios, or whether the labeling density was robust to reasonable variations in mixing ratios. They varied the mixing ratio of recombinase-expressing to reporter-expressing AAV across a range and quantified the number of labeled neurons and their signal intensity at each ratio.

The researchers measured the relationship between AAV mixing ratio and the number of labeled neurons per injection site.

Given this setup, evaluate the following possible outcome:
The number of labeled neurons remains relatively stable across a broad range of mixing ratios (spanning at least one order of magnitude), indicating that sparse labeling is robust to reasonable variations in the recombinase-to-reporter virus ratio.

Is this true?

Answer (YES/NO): NO